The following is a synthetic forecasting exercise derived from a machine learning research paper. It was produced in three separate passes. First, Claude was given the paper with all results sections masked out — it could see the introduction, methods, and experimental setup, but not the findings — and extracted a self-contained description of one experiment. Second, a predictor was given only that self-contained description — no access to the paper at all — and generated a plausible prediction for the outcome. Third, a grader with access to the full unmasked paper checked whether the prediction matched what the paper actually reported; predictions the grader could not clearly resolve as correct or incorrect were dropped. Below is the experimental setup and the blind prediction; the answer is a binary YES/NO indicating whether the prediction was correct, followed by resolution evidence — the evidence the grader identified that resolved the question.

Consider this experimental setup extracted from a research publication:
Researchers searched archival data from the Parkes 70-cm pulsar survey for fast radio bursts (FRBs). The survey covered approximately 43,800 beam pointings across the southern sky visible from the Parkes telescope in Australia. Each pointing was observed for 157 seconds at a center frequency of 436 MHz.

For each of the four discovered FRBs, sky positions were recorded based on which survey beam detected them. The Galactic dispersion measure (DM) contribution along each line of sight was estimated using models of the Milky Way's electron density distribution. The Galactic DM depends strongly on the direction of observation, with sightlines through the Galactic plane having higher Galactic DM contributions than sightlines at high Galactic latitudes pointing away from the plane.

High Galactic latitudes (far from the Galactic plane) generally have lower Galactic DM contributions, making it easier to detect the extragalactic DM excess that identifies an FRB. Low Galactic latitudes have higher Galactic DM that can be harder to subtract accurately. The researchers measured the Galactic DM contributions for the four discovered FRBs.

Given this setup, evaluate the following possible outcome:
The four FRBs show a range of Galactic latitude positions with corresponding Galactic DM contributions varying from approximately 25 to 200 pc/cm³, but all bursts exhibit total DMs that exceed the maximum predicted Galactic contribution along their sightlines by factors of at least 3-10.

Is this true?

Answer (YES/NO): NO